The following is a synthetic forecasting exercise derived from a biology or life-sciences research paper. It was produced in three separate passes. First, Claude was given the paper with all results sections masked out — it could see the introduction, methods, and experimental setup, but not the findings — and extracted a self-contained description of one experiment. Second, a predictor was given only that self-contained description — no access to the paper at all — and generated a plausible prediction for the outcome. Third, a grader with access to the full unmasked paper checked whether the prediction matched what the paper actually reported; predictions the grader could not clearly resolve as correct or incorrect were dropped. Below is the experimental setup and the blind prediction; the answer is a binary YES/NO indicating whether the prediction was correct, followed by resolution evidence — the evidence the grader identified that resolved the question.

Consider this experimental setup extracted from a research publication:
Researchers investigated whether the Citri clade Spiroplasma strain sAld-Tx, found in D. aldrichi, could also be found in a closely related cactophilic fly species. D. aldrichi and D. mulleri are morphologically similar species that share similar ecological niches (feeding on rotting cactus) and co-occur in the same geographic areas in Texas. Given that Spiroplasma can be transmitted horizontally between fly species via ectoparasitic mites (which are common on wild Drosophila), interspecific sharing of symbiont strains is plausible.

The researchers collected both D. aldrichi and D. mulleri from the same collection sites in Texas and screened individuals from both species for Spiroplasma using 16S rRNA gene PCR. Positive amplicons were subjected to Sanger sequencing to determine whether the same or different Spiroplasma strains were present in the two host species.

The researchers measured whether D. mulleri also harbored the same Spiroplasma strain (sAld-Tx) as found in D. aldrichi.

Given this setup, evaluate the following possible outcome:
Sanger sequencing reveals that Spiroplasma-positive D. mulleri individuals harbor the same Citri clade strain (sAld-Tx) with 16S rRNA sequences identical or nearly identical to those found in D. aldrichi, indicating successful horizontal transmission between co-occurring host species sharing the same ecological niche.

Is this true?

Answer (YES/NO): YES